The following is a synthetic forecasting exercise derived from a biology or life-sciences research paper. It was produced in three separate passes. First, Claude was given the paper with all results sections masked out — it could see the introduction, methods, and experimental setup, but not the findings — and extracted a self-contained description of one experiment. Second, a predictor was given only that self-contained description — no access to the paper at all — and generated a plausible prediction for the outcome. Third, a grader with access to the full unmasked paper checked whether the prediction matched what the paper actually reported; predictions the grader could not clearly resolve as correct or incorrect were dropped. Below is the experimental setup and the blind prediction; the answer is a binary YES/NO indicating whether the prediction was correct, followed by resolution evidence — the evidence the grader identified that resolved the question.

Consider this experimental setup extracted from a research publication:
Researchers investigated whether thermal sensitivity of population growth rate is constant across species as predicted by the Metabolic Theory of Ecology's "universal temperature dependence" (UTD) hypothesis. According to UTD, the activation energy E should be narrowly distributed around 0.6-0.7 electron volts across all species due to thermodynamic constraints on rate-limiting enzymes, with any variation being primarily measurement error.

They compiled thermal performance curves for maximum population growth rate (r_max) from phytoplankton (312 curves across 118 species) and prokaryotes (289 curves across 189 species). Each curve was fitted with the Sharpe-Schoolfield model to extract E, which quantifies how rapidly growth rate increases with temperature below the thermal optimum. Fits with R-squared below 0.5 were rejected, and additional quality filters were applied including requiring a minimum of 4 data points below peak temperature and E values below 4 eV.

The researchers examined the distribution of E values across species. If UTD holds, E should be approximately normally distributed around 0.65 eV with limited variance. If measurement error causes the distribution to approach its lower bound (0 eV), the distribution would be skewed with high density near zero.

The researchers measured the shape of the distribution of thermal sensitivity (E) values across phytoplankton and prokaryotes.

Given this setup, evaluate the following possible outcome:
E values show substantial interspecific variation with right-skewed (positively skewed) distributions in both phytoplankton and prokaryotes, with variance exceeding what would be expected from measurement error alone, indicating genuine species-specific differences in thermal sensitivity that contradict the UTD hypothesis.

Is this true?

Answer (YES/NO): YES